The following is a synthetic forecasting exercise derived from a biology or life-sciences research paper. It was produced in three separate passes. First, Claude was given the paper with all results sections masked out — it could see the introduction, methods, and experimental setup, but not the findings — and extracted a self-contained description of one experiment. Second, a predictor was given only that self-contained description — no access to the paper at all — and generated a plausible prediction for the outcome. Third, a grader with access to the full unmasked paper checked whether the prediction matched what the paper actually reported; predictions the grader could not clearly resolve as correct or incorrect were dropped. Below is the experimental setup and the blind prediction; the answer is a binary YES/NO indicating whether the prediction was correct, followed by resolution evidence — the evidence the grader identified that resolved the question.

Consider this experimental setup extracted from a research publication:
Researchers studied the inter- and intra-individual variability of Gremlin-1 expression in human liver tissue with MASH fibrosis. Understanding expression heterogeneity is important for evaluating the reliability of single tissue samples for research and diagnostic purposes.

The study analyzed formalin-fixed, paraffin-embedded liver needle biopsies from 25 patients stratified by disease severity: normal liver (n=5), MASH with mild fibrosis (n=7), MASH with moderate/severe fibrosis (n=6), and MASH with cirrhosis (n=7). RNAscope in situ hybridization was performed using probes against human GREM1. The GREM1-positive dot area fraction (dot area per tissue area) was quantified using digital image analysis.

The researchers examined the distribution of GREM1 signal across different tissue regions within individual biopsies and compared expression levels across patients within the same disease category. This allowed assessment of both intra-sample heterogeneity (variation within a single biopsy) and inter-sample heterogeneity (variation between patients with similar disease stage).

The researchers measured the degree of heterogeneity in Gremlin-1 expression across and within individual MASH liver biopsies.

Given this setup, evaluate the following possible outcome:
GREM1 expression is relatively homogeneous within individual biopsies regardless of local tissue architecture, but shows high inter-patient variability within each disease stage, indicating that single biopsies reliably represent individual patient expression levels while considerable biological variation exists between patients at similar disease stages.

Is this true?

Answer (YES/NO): NO